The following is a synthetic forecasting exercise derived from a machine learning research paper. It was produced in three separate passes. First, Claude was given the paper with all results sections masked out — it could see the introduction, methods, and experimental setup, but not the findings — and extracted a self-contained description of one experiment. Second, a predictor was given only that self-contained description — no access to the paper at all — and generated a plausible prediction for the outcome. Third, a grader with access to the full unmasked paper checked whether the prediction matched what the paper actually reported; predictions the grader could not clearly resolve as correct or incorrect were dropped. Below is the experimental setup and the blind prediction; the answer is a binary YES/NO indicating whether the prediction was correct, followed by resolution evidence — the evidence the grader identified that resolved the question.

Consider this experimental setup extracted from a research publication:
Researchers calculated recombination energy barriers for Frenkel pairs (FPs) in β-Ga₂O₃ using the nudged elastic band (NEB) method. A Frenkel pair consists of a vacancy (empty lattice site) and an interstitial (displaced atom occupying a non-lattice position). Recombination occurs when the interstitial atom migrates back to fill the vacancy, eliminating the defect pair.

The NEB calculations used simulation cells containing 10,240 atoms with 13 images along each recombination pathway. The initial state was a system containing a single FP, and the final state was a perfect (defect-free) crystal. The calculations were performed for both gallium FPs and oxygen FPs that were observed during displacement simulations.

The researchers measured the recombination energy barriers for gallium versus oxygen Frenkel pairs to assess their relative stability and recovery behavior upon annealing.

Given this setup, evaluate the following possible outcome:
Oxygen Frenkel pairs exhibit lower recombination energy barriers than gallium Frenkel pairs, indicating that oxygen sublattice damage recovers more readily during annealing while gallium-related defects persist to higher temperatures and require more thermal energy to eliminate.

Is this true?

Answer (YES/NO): YES